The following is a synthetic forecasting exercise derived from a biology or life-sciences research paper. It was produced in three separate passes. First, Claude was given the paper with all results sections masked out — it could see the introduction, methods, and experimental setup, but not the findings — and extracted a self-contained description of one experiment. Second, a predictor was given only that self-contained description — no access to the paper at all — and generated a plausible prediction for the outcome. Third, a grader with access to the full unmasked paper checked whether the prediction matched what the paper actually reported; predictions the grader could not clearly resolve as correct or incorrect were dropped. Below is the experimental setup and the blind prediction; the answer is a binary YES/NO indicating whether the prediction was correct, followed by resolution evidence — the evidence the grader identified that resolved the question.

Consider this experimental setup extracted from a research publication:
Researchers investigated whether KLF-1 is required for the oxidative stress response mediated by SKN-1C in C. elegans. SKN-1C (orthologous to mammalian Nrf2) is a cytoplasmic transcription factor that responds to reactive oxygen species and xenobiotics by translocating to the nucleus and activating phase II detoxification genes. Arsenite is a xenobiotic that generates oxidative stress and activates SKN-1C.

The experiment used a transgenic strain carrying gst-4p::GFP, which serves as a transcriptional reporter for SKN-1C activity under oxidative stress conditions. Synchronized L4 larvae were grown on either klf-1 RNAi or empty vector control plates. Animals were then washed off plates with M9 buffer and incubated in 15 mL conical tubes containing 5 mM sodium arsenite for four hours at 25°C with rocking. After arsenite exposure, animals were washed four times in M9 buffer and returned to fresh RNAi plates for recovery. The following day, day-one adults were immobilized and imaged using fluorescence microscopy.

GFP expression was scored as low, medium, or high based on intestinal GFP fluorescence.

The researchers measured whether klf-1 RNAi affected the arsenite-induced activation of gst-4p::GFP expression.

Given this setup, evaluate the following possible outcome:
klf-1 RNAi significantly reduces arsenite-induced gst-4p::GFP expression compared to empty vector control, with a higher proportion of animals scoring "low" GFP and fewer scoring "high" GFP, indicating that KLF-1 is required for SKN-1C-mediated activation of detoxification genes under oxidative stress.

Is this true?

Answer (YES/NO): YES